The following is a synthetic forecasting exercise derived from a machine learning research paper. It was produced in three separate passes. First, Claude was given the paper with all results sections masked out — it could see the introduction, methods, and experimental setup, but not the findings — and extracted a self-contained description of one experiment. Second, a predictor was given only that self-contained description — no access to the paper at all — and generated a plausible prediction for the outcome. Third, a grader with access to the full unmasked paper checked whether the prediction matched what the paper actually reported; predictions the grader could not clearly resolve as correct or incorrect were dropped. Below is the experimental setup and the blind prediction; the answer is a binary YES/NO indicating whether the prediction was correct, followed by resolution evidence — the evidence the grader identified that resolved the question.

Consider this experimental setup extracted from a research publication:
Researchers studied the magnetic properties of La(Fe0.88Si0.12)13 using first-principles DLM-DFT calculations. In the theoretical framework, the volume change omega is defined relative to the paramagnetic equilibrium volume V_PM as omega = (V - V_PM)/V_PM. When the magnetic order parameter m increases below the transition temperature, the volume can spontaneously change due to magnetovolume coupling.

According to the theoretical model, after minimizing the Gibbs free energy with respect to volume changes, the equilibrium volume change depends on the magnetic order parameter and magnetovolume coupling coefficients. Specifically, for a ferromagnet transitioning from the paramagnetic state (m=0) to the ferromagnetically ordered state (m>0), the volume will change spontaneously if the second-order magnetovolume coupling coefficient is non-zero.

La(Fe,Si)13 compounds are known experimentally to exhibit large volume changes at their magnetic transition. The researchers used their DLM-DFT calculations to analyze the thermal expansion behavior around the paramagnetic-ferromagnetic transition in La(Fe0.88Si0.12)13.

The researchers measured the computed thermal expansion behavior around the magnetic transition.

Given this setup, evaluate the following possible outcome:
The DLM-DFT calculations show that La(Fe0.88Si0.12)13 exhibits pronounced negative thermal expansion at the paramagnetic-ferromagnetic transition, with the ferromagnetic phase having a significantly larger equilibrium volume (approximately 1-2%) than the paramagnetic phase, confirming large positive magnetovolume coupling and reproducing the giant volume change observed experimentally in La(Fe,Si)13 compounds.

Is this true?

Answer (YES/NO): NO